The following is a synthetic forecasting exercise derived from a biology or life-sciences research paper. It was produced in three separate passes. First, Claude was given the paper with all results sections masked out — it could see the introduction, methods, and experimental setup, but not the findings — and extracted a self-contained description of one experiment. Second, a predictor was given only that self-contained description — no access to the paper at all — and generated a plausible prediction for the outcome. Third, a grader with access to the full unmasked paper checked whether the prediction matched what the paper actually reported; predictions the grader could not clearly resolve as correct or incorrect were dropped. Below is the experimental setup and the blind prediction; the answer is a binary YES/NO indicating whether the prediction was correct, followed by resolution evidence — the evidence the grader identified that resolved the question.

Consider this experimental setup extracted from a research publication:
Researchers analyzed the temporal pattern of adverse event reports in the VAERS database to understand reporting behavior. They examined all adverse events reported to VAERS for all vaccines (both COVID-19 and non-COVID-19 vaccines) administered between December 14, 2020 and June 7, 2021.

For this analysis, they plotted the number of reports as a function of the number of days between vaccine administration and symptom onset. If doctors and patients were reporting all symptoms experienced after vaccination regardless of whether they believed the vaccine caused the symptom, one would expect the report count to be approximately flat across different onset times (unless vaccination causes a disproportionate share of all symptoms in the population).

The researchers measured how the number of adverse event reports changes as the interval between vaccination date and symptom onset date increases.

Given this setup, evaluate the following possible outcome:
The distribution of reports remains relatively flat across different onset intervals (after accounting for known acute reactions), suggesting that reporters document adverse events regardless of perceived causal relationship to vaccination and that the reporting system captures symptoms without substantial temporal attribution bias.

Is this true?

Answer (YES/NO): NO